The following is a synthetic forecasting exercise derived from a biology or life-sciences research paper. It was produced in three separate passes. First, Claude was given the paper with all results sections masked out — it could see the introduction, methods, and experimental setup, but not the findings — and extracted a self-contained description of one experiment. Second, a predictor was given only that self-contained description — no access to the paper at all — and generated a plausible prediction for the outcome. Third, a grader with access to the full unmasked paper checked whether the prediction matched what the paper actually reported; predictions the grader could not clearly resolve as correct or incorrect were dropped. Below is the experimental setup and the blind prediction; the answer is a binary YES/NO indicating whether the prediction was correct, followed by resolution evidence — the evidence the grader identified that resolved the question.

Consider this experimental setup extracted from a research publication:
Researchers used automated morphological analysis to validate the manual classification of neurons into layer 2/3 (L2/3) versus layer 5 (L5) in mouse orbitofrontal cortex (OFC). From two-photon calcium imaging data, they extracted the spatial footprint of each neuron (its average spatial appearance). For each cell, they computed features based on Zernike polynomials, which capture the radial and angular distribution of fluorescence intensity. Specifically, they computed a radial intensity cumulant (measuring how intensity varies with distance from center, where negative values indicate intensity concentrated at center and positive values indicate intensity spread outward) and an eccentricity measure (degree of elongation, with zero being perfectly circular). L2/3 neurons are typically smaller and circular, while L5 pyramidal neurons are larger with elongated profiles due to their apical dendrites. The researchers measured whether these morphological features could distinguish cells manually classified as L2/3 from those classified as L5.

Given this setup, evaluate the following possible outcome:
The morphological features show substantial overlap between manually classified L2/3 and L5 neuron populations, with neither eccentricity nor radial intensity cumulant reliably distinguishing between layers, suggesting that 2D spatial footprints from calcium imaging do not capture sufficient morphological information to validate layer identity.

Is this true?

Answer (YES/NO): NO